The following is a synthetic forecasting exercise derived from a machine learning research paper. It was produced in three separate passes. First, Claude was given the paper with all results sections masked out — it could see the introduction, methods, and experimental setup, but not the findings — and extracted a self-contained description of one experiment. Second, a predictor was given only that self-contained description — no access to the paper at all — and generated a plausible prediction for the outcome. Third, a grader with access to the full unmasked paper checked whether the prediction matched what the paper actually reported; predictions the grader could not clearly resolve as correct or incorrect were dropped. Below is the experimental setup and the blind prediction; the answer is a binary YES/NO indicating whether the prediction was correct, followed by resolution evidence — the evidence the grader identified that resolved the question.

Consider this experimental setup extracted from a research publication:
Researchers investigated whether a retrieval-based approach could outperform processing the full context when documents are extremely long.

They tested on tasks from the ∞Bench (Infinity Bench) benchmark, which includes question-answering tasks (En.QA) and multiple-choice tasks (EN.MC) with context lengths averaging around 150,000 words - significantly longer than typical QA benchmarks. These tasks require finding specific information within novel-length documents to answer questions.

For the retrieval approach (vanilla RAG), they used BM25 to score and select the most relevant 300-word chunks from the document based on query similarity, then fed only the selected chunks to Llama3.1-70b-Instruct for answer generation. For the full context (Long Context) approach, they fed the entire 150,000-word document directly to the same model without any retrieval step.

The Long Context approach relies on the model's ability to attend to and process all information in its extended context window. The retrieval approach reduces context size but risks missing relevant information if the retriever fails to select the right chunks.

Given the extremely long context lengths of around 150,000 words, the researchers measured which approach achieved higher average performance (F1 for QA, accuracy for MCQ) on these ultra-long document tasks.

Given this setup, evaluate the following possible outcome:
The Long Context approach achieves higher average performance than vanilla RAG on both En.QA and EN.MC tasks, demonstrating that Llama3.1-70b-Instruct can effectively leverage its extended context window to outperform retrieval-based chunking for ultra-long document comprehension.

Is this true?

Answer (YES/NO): NO